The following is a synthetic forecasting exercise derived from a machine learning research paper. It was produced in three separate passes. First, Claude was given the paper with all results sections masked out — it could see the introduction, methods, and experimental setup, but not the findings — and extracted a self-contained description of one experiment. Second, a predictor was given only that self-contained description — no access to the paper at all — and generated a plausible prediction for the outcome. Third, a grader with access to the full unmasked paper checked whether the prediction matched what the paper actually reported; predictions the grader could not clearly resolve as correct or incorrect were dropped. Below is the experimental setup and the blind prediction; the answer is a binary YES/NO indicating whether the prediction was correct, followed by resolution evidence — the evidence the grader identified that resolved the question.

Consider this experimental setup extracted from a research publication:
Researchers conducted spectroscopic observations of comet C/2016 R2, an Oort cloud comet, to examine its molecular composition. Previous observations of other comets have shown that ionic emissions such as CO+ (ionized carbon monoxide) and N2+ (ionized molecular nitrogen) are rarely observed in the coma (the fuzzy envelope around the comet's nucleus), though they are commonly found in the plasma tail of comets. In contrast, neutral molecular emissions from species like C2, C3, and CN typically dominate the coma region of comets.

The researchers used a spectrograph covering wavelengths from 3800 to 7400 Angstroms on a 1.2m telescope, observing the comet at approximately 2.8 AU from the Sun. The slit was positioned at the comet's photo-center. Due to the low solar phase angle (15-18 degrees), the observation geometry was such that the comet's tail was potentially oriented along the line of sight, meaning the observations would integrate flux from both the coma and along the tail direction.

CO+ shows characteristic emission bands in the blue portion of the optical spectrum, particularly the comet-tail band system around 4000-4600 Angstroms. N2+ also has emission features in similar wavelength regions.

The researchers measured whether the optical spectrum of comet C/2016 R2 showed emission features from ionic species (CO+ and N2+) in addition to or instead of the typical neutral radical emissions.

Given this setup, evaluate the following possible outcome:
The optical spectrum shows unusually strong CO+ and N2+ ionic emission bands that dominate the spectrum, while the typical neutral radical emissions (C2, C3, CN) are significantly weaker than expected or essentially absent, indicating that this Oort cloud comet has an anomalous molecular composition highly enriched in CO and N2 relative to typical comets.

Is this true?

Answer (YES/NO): YES